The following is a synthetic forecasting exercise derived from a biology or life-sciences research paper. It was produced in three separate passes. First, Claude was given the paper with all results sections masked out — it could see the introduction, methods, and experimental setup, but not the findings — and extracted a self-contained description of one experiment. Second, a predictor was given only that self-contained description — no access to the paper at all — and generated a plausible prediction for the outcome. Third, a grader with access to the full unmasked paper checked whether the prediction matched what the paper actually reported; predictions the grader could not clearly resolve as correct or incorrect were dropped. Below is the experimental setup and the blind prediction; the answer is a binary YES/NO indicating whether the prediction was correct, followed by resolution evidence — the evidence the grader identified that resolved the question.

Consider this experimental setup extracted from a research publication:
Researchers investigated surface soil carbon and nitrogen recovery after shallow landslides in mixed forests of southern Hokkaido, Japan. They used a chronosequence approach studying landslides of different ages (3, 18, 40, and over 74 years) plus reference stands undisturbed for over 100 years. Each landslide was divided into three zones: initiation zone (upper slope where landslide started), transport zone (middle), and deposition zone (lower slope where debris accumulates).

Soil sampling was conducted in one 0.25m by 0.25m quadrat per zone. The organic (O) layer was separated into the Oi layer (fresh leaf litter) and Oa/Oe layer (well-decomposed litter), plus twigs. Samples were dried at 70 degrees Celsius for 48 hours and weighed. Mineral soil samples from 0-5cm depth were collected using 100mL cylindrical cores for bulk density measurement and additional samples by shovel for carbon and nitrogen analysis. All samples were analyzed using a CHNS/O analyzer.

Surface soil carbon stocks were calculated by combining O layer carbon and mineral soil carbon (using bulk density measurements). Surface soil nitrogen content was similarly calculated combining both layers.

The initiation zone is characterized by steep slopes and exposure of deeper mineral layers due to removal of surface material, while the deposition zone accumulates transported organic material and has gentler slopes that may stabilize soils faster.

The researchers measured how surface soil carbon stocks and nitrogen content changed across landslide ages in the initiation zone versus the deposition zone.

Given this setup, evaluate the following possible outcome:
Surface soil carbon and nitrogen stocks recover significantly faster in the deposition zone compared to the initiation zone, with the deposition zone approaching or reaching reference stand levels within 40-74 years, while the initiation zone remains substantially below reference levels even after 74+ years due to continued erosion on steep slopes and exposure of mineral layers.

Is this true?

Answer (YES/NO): NO